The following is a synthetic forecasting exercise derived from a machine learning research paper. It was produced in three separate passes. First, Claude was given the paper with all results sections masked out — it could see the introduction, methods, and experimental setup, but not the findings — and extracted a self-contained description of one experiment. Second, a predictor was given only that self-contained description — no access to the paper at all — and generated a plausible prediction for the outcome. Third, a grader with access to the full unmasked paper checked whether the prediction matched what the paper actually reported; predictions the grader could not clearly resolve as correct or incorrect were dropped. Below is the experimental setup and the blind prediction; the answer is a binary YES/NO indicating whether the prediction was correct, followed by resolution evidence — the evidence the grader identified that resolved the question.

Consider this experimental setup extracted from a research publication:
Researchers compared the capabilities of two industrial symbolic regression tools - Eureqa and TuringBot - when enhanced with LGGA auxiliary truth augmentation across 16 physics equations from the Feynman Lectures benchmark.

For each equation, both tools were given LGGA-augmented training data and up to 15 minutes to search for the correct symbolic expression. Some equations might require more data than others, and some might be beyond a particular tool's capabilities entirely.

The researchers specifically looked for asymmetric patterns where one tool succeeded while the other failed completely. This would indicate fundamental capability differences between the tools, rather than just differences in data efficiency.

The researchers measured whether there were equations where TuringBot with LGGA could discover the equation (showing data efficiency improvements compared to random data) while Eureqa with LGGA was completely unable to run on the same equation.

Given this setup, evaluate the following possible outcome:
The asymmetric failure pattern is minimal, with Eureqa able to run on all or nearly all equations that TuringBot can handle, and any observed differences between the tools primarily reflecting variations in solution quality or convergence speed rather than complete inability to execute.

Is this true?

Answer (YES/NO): NO